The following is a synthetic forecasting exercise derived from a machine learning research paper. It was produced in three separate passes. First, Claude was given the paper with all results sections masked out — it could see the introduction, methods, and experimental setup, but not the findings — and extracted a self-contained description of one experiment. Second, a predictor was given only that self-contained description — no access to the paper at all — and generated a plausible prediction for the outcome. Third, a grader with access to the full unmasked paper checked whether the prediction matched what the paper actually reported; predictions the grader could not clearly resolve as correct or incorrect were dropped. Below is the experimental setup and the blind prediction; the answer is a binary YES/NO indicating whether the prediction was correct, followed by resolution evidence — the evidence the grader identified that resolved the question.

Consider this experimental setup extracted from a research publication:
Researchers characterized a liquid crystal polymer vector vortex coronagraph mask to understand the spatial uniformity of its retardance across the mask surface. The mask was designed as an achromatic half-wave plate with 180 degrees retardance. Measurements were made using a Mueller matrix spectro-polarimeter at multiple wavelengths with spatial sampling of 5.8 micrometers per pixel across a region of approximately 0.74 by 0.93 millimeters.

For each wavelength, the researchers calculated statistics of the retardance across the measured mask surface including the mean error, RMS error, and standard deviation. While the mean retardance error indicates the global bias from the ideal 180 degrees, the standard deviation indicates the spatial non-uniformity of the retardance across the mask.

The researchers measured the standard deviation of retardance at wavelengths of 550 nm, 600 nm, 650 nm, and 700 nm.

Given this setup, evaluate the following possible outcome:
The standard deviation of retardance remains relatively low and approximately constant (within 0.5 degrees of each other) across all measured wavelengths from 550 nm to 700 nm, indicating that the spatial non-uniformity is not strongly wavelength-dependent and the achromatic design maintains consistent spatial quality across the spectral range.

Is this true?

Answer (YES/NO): YES